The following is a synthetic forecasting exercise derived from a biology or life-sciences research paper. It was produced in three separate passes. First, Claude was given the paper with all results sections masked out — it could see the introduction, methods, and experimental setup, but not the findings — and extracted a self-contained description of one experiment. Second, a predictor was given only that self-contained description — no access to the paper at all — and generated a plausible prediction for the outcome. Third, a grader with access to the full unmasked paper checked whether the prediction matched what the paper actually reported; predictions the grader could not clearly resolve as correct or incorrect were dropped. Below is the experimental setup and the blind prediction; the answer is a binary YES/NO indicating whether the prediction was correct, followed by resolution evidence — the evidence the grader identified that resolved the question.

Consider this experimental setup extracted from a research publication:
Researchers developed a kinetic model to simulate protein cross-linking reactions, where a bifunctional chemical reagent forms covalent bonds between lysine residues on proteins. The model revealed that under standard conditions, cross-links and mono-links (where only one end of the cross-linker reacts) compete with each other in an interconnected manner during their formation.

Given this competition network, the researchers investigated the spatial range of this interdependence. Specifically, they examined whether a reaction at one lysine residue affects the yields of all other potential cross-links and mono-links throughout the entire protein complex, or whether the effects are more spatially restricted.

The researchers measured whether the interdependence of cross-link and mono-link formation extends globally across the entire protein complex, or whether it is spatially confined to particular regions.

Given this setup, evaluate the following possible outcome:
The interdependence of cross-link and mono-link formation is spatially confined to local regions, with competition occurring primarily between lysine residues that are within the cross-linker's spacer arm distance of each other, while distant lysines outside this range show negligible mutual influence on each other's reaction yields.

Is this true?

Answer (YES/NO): YES